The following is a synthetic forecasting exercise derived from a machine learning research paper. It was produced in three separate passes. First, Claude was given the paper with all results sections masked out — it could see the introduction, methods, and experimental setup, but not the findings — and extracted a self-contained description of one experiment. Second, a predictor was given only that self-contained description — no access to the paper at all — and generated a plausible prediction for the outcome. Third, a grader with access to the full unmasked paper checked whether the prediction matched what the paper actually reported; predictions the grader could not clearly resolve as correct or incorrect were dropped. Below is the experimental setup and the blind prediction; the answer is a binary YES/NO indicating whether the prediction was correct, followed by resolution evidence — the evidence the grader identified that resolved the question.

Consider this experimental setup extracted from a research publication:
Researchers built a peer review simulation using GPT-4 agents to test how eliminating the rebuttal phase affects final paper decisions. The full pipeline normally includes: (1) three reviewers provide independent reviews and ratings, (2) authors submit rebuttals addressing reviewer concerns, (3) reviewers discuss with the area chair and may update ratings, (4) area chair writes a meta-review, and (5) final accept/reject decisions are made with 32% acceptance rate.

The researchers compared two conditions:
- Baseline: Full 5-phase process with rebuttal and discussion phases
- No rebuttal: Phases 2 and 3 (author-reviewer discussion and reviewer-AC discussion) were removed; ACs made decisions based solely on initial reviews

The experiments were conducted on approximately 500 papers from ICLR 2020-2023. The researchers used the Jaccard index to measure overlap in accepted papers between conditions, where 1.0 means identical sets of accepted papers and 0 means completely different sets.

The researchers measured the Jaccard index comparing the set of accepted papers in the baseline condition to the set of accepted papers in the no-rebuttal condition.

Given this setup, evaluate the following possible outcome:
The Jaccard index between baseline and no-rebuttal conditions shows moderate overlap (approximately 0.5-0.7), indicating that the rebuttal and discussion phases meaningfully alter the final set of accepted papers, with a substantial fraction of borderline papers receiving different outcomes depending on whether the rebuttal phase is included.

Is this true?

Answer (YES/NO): NO